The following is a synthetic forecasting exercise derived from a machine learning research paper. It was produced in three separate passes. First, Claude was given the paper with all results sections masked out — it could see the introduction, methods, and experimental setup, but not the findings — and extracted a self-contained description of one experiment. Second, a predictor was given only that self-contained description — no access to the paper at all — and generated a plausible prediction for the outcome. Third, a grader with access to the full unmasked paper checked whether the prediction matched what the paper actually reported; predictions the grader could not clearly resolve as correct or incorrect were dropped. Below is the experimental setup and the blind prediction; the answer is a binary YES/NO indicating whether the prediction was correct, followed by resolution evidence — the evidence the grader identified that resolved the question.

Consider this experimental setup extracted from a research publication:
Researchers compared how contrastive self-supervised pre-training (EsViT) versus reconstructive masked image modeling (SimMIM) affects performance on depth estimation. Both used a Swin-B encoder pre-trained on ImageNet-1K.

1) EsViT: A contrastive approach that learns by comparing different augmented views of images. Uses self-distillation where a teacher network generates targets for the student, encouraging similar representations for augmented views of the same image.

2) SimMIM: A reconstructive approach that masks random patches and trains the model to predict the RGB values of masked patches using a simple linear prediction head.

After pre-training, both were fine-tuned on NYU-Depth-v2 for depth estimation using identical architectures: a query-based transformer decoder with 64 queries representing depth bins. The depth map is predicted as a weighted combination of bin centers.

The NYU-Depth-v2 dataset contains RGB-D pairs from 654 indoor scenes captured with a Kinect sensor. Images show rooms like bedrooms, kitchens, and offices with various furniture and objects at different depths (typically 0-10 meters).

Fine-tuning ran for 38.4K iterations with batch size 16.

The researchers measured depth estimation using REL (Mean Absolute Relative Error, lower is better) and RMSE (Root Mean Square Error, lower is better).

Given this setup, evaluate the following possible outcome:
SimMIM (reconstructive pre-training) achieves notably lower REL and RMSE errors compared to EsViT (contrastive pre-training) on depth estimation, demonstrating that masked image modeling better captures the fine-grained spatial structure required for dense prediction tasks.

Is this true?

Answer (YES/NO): YES